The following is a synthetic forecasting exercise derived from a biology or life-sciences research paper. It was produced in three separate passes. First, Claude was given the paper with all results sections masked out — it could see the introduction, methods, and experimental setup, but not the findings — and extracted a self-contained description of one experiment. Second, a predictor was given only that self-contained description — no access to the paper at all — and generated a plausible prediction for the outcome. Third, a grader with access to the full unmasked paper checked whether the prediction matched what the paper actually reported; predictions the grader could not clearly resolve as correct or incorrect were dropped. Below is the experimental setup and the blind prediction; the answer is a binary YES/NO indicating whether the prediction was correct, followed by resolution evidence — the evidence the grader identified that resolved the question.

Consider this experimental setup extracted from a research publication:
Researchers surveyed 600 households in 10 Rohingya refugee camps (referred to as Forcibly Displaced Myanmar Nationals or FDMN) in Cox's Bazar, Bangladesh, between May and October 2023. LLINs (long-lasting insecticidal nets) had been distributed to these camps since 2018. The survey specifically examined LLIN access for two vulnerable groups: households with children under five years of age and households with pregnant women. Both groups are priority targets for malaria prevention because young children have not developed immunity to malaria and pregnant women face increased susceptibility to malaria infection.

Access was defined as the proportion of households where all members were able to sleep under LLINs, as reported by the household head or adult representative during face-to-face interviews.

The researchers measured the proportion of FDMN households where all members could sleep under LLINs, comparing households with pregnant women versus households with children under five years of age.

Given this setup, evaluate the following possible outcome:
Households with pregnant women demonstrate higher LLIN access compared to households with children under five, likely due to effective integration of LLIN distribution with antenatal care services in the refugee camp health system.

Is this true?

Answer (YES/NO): NO